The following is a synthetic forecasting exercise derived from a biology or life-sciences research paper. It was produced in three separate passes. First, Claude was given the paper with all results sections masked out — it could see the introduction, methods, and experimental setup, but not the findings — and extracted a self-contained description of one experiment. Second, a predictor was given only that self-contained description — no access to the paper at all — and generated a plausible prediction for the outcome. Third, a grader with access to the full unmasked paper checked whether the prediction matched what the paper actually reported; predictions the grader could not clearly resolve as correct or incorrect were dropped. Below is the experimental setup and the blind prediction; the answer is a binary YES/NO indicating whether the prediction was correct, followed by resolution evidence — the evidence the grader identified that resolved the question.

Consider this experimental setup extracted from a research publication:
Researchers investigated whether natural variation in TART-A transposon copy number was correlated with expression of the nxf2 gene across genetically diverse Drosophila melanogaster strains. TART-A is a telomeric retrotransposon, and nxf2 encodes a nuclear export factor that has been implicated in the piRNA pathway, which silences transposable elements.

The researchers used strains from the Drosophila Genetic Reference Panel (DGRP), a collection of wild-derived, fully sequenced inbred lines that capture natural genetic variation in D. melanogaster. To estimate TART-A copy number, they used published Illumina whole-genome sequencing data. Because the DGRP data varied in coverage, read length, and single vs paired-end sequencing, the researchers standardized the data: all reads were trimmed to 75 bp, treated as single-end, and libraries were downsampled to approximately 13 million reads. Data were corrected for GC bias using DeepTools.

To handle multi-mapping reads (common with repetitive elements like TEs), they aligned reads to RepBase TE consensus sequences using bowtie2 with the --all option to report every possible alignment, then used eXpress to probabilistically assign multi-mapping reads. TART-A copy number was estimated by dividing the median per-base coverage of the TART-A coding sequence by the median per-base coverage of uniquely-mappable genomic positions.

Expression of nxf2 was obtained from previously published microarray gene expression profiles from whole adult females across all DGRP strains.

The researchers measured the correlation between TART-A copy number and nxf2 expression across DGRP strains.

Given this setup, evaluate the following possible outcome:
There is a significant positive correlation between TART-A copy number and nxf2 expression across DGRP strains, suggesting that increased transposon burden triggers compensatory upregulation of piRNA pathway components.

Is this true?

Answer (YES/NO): NO